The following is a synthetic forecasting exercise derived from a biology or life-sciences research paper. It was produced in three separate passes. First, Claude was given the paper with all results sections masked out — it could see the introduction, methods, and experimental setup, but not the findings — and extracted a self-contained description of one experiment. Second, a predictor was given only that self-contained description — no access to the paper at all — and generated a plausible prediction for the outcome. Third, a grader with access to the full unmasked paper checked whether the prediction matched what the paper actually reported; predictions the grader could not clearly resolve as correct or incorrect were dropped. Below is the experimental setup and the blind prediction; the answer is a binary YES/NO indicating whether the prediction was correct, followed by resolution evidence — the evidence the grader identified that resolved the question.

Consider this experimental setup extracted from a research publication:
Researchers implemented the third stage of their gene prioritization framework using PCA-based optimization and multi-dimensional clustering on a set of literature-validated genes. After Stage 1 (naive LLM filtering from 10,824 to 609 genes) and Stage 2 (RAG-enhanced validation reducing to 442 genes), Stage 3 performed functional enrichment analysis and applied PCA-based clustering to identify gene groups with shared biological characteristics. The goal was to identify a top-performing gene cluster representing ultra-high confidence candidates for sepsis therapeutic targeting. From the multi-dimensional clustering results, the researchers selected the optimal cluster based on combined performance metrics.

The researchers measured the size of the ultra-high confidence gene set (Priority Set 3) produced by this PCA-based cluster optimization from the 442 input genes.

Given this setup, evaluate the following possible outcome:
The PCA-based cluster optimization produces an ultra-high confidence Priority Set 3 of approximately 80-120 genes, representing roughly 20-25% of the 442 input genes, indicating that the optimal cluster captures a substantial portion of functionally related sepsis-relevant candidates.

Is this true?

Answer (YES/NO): NO